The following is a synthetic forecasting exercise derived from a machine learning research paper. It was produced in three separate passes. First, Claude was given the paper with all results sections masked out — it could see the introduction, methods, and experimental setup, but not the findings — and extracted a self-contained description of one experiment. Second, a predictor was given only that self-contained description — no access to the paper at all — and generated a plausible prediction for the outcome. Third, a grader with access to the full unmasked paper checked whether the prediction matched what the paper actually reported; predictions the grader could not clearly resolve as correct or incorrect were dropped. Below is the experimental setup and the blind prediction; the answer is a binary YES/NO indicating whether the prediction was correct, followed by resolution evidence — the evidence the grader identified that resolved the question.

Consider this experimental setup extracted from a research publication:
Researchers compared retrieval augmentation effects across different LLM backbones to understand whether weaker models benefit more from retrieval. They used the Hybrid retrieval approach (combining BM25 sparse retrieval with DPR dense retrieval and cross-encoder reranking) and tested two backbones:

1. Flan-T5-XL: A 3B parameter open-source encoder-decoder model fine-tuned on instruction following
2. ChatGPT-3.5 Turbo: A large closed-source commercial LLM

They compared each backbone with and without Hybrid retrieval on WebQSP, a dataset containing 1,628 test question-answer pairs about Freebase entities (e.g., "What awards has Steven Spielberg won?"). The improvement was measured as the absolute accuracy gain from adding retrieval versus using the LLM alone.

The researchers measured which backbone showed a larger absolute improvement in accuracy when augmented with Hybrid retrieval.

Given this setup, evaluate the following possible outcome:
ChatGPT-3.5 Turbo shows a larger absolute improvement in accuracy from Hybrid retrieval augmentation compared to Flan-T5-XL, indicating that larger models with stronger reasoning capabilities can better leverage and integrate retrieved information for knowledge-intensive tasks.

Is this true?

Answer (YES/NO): NO